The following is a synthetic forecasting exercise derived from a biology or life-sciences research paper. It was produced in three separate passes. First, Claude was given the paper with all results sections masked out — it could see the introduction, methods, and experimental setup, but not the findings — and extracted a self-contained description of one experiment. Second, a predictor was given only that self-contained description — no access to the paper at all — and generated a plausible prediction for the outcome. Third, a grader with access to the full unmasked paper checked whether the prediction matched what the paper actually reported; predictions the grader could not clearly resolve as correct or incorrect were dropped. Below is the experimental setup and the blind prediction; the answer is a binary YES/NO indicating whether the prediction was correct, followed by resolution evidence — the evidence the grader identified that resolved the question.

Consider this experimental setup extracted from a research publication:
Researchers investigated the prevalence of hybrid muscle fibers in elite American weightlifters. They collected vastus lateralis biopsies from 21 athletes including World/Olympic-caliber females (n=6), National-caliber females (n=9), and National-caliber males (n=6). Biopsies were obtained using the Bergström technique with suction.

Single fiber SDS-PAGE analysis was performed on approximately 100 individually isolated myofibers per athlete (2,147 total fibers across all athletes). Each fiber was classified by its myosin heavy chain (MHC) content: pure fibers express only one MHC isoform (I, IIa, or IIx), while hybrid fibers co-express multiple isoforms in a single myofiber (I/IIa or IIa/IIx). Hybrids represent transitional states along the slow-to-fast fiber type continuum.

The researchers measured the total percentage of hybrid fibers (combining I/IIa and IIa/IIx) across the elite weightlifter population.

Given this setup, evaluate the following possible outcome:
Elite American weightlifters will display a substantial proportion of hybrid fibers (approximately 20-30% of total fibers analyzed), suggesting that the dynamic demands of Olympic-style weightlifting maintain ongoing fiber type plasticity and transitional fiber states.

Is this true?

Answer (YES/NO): NO